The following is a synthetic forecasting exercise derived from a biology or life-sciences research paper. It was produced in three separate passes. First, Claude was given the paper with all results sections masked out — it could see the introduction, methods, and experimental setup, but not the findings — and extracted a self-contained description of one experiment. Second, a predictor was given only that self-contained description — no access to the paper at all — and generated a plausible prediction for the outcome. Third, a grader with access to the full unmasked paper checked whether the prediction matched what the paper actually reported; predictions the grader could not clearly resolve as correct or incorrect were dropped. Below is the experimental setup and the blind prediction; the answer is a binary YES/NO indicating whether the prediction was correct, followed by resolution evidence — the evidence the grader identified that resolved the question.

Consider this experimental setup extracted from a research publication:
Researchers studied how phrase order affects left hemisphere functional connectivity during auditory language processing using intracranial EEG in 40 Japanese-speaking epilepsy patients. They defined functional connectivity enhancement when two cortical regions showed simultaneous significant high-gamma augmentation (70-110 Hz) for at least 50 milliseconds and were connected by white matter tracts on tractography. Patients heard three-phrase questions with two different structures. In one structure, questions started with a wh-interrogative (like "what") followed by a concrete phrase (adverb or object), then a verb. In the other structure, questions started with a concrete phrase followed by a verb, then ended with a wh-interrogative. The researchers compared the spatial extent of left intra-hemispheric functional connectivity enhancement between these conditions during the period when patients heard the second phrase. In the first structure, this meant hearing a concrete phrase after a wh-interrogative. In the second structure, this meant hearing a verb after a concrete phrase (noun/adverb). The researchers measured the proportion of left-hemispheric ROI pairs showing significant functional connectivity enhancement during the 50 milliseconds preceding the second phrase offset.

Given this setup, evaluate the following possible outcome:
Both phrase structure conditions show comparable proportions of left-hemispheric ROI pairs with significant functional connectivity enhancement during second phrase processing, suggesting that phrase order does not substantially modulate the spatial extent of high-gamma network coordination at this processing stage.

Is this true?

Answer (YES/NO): NO